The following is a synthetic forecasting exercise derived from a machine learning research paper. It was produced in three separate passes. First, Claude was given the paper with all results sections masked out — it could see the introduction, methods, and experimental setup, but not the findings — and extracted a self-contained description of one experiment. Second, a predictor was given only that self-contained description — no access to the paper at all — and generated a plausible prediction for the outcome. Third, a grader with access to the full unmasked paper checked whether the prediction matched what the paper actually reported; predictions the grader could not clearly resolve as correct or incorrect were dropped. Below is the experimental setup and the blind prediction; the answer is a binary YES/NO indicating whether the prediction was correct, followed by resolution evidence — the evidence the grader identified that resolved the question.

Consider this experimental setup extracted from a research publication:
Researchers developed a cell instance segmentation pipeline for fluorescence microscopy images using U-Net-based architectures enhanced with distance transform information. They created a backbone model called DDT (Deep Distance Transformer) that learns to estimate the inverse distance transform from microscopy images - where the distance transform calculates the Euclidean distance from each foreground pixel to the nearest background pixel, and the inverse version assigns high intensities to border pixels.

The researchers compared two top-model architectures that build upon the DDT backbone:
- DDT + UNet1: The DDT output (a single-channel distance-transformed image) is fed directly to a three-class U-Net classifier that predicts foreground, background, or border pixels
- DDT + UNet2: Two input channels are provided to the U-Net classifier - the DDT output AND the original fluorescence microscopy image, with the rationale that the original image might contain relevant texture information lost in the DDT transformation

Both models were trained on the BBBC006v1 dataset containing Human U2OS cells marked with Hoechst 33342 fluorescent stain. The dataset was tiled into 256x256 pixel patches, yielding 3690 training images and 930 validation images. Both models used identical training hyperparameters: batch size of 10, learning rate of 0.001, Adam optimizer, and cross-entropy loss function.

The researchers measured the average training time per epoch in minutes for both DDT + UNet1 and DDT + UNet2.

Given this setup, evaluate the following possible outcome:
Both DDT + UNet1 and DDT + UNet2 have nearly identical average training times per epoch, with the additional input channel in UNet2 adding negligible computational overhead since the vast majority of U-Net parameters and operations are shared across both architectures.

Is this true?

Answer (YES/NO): NO